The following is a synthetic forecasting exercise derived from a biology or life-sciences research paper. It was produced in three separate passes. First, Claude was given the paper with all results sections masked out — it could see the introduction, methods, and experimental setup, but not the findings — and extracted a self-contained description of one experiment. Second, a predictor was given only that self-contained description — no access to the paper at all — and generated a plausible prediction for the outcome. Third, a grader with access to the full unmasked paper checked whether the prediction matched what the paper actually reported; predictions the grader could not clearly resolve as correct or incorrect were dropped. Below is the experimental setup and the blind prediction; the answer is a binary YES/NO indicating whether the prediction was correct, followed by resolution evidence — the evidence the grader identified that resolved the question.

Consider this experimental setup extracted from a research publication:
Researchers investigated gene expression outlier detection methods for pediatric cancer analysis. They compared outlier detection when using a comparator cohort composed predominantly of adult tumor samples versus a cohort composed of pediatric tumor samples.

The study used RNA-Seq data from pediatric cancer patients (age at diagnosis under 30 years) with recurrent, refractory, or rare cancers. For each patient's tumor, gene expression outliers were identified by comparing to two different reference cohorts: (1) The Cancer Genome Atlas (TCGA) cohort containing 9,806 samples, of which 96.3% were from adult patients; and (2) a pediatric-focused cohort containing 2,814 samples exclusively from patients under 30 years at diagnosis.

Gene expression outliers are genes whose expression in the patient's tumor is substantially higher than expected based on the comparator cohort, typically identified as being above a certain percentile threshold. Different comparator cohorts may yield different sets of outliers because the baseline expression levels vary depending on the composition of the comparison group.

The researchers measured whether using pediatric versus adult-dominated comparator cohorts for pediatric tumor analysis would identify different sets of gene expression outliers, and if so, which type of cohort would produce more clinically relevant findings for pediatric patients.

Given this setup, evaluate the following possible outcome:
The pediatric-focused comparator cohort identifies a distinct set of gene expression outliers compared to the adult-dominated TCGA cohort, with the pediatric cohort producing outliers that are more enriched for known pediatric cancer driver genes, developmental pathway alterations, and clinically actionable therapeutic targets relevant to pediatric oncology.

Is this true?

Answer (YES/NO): NO